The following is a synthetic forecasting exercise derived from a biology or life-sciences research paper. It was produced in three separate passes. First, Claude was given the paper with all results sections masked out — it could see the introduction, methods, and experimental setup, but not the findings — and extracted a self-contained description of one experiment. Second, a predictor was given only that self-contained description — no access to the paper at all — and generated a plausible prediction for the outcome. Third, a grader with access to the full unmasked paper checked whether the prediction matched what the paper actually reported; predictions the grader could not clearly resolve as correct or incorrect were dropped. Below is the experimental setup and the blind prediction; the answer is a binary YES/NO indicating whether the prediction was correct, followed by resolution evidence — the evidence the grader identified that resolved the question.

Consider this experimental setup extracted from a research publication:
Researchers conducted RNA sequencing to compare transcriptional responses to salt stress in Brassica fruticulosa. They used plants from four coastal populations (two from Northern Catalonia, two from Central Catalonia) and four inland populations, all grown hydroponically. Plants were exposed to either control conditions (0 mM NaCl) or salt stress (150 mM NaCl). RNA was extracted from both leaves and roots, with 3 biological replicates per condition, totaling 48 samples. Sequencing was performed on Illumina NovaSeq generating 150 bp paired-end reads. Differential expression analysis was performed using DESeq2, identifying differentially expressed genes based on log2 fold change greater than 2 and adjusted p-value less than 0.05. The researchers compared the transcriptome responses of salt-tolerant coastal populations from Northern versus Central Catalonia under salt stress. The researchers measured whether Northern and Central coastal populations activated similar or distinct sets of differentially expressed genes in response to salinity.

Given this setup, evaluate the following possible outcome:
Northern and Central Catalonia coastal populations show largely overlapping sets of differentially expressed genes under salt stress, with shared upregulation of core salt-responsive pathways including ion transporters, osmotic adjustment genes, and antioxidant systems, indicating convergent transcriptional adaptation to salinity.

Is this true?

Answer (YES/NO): NO